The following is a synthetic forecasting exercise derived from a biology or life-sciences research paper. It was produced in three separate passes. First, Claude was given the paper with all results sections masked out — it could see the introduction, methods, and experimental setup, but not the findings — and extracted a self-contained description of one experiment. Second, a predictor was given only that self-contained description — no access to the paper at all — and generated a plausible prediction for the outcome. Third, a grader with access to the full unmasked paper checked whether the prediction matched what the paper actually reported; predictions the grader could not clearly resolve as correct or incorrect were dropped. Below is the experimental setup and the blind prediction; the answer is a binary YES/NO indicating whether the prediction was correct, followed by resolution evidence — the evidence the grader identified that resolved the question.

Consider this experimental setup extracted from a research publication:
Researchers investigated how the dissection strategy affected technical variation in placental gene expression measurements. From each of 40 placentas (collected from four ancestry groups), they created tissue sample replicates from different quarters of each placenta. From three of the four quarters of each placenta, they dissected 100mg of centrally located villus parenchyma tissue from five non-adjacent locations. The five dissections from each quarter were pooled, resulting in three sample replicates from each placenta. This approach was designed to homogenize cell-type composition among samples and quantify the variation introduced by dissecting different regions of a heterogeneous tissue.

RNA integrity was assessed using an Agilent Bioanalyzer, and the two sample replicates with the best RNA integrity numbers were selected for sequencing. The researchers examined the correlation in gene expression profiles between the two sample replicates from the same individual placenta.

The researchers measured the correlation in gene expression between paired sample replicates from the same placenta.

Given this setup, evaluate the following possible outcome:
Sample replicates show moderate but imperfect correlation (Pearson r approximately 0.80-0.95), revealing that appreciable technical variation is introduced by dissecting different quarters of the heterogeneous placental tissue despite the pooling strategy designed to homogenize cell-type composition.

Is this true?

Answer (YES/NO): NO